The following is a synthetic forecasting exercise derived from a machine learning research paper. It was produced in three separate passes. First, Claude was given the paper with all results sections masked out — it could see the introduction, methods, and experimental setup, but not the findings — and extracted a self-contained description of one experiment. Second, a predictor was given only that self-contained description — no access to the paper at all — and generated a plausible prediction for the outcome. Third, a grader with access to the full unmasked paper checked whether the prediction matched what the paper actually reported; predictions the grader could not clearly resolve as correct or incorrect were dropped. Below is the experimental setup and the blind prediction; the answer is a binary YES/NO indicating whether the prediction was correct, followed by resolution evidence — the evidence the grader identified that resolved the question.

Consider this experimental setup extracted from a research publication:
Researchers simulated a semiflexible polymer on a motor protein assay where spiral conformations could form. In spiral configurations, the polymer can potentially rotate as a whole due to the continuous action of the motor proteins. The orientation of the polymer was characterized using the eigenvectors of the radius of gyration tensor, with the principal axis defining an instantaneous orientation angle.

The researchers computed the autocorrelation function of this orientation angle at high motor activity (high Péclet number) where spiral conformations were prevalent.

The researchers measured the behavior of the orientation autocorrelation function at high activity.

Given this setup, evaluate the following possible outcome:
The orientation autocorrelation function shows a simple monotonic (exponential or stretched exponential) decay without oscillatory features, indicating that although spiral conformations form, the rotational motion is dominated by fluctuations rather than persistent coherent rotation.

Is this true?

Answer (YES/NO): NO